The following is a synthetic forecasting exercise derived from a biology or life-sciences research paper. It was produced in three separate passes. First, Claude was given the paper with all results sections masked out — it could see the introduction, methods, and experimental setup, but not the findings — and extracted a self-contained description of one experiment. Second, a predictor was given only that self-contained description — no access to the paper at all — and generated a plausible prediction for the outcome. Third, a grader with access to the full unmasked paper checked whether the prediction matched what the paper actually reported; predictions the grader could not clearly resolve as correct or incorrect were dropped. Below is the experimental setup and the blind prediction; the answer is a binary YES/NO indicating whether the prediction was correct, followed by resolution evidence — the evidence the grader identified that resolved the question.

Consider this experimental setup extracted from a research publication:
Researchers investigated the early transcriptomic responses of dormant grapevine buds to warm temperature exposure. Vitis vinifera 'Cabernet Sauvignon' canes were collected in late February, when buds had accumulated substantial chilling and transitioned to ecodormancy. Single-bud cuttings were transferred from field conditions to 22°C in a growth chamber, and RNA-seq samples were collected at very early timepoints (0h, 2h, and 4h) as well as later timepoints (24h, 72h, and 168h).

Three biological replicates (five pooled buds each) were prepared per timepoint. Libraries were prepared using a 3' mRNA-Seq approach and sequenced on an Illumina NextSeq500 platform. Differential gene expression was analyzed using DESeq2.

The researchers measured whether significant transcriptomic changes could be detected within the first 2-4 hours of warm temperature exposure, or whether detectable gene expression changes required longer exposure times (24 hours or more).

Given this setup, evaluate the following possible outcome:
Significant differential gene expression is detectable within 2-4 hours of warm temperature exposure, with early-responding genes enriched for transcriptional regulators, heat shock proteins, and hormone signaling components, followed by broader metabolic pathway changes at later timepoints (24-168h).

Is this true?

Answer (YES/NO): NO